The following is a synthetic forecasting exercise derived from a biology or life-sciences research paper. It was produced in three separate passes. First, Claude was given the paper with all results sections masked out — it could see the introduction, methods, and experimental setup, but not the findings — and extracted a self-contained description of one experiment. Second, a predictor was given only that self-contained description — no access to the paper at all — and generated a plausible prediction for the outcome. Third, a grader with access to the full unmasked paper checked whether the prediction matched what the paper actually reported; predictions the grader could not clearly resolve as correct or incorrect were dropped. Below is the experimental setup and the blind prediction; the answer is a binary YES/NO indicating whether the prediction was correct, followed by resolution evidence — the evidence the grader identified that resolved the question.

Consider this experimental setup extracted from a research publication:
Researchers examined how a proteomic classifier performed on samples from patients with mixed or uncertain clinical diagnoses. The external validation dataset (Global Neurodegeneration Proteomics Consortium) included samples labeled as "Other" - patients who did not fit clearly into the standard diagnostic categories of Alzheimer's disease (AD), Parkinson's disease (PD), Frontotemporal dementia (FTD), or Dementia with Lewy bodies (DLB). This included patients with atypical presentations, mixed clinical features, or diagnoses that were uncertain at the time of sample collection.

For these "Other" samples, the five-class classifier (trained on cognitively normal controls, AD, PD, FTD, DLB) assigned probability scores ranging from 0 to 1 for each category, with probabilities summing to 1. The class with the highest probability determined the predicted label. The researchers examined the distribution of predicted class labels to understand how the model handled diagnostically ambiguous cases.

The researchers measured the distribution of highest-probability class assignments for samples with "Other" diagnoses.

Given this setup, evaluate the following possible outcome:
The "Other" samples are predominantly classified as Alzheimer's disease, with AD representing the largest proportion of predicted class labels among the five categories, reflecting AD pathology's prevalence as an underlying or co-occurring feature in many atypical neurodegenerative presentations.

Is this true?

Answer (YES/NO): YES